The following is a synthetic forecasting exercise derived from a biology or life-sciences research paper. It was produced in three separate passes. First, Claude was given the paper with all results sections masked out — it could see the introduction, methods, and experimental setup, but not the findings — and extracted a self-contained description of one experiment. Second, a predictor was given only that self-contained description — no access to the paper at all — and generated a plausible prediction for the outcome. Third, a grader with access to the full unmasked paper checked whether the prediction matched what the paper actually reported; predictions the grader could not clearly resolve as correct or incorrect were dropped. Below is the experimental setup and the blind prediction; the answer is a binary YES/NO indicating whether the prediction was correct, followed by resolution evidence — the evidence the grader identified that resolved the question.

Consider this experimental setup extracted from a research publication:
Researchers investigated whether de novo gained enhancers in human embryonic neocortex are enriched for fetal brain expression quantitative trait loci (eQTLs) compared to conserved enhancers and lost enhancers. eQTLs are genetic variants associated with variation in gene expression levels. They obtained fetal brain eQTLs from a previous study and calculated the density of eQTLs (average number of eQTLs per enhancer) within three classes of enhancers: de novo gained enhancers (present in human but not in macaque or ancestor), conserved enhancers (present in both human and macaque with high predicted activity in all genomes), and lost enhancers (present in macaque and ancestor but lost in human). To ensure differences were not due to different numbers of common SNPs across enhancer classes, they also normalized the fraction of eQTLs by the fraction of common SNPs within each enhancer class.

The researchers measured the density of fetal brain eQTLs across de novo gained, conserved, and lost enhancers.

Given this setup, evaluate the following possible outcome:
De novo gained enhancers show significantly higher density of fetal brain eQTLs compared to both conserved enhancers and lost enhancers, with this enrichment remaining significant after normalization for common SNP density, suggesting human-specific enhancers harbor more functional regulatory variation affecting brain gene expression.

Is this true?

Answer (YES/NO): YES